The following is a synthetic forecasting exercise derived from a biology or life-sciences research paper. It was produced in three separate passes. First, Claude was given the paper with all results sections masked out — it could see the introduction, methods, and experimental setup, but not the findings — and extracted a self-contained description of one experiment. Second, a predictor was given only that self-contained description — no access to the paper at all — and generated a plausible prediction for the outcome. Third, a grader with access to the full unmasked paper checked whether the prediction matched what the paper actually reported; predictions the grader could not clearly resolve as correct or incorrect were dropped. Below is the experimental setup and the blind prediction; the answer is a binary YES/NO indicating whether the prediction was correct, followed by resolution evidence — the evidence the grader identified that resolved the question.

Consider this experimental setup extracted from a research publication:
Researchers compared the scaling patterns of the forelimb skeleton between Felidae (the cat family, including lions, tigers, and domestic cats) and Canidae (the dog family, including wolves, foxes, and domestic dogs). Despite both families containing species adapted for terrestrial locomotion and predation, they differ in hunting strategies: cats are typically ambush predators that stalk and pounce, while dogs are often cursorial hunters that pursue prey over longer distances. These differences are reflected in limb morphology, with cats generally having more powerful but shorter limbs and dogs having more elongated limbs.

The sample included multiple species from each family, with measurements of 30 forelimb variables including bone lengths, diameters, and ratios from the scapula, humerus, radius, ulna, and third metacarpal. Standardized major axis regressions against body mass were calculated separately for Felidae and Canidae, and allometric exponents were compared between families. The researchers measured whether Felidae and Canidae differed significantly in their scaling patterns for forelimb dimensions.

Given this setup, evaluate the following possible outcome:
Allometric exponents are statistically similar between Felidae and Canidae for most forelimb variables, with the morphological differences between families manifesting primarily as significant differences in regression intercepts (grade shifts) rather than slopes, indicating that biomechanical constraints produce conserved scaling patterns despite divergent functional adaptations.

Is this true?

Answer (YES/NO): NO